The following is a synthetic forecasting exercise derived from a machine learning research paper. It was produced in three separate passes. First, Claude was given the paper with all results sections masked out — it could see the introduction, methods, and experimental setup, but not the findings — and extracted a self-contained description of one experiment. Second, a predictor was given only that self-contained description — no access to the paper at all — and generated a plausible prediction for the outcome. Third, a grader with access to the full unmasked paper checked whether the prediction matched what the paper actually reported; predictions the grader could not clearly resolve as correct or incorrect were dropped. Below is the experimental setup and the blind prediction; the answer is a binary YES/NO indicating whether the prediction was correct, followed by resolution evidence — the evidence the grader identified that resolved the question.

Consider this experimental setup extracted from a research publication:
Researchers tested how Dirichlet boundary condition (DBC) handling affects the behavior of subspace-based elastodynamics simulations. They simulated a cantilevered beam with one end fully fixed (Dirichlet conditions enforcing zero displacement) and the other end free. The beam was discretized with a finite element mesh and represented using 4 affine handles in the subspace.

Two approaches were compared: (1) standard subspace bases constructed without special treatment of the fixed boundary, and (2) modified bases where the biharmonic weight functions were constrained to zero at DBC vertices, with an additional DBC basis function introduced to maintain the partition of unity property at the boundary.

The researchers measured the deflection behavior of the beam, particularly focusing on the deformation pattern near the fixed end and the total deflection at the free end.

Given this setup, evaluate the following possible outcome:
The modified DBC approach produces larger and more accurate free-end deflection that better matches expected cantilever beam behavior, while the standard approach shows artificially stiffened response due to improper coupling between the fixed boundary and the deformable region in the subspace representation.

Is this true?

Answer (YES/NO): YES